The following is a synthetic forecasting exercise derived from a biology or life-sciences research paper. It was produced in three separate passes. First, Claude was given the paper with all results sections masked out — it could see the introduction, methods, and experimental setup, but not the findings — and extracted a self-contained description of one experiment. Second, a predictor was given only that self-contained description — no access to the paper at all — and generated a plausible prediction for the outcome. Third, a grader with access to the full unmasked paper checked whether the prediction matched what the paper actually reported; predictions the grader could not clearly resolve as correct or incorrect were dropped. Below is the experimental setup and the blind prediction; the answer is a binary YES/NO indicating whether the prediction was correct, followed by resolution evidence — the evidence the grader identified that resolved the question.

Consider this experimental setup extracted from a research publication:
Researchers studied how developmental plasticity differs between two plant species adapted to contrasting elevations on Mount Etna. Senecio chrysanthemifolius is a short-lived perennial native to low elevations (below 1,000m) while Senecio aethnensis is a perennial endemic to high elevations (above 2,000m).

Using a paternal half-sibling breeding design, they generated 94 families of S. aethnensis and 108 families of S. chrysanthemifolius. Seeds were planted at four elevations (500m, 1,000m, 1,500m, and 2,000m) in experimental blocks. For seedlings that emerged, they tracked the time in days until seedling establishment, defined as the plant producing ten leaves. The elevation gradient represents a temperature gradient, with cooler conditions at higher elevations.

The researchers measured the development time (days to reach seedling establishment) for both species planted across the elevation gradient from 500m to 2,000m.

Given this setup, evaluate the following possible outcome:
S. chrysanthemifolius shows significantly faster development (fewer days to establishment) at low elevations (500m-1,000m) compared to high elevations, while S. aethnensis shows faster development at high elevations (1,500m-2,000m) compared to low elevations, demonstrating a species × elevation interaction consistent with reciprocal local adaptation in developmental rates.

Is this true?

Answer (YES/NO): NO